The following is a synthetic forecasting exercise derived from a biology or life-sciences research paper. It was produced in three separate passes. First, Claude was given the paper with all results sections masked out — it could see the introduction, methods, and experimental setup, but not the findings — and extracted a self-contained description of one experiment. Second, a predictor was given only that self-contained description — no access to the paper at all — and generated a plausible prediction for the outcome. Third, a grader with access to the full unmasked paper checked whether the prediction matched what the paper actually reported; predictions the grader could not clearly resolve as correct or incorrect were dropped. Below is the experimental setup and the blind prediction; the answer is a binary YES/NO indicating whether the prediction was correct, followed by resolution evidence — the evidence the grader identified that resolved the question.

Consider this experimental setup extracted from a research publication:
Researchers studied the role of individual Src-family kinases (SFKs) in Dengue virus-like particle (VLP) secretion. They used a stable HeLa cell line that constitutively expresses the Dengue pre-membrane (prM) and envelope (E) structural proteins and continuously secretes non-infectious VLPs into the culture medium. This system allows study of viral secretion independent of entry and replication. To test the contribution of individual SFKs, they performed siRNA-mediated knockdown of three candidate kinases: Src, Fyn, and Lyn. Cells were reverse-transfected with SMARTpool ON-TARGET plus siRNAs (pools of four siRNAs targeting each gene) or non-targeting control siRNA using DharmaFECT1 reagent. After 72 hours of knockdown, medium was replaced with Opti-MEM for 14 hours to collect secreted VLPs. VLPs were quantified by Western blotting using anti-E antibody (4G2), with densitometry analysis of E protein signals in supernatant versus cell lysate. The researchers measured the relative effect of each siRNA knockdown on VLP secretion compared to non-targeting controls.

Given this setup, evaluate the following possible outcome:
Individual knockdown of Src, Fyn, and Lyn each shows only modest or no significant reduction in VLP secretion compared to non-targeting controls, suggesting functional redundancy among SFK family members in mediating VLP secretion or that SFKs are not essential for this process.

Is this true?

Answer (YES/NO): NO